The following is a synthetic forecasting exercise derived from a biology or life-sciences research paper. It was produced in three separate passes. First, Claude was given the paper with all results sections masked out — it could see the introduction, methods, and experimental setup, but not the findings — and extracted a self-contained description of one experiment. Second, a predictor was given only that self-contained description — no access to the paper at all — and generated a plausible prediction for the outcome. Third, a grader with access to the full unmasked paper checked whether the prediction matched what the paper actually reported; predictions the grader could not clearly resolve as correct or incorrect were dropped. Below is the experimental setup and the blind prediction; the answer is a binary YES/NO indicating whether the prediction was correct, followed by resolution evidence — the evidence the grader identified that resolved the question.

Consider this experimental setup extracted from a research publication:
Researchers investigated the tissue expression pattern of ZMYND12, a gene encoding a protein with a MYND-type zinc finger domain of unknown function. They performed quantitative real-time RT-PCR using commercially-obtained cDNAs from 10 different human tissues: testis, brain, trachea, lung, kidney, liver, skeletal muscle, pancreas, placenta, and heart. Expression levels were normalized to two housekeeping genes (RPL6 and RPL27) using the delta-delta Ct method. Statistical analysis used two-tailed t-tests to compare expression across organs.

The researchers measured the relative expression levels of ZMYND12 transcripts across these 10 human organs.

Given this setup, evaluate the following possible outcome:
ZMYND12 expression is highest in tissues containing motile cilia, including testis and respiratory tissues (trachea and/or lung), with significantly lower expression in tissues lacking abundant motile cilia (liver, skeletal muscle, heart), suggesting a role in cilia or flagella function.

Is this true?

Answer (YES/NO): NO